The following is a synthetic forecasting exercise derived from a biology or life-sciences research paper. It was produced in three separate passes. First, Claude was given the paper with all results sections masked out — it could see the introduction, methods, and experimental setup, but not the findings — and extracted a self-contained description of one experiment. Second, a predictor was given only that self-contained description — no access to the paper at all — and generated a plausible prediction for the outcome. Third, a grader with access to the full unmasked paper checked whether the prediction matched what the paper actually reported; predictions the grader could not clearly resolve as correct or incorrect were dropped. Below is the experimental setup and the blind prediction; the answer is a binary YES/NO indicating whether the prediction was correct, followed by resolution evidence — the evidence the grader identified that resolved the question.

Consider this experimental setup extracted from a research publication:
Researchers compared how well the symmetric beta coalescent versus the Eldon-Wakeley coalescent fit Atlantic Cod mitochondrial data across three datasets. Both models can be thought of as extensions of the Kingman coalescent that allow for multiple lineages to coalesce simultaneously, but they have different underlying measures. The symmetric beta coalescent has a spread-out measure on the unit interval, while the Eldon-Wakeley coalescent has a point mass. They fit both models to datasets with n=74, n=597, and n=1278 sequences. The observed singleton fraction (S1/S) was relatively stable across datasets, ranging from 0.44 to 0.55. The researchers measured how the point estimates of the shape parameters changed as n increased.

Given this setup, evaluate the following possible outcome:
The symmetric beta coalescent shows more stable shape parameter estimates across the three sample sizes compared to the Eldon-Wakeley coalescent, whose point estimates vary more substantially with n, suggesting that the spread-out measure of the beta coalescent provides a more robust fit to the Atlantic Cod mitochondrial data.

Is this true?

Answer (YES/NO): YES